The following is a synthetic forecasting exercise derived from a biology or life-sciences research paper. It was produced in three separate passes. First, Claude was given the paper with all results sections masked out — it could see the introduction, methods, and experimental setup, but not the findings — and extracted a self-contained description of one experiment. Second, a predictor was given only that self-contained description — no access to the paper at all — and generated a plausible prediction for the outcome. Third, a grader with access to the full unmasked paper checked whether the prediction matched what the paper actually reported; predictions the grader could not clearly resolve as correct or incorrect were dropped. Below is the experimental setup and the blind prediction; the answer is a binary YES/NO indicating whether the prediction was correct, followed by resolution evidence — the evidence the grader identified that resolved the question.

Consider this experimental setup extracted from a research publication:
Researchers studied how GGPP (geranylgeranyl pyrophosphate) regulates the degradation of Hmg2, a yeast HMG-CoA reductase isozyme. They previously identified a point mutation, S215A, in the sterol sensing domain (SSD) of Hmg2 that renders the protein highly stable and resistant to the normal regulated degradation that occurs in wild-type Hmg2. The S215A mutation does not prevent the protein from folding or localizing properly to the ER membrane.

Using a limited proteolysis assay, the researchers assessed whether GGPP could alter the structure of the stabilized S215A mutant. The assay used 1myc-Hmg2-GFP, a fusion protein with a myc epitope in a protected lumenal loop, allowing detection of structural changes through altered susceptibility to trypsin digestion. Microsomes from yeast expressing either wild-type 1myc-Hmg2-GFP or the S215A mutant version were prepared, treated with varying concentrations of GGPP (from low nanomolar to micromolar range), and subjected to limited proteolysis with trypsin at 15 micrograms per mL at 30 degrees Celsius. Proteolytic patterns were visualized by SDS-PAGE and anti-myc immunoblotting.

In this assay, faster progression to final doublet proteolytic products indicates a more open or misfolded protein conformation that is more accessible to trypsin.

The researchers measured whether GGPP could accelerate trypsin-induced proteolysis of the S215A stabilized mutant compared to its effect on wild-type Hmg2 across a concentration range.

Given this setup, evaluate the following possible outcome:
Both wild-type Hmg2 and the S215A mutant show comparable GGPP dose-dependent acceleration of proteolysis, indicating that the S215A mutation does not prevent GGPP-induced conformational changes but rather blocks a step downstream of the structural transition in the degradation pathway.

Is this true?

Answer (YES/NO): NO